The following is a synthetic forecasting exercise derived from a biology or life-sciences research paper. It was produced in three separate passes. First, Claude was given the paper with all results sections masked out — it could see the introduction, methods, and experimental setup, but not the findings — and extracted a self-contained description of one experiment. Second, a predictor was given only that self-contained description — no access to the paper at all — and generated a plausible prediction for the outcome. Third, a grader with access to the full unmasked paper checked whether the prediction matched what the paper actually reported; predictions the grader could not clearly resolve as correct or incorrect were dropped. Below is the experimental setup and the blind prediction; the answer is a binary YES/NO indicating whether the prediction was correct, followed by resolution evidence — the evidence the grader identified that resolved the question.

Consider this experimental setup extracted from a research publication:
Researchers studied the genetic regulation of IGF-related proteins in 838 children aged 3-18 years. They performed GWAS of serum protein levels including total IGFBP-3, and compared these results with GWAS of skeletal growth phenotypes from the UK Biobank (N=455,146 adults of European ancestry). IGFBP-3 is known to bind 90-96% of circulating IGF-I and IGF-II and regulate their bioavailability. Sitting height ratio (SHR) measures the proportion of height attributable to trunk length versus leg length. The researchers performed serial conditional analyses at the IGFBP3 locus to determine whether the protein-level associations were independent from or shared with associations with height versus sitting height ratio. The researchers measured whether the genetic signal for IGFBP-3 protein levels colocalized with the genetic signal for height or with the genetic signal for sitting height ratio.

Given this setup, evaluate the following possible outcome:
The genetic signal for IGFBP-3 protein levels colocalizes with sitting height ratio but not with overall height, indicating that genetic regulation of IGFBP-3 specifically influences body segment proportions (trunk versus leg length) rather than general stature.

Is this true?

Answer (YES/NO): YES